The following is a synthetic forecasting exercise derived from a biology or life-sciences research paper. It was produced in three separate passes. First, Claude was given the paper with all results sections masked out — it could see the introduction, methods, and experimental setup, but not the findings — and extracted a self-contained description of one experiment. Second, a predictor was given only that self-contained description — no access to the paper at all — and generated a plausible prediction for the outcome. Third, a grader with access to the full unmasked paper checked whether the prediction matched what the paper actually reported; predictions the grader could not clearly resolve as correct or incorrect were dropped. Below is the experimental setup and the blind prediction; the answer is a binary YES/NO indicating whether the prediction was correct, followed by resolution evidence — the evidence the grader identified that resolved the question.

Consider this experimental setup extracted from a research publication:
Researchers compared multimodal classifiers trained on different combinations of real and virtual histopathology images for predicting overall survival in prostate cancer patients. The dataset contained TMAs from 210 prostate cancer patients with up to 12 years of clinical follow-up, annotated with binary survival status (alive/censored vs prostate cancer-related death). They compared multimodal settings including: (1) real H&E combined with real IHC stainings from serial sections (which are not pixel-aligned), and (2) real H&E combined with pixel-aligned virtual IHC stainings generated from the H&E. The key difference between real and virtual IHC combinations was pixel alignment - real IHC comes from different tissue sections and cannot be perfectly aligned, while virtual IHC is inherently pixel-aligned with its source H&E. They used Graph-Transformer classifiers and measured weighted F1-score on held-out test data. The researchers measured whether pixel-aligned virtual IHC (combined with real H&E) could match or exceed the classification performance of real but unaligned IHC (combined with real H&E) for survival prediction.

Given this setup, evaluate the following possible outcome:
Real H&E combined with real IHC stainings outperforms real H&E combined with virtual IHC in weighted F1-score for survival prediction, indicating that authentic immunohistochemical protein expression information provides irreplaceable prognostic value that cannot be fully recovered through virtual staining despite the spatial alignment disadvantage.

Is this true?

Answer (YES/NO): NO